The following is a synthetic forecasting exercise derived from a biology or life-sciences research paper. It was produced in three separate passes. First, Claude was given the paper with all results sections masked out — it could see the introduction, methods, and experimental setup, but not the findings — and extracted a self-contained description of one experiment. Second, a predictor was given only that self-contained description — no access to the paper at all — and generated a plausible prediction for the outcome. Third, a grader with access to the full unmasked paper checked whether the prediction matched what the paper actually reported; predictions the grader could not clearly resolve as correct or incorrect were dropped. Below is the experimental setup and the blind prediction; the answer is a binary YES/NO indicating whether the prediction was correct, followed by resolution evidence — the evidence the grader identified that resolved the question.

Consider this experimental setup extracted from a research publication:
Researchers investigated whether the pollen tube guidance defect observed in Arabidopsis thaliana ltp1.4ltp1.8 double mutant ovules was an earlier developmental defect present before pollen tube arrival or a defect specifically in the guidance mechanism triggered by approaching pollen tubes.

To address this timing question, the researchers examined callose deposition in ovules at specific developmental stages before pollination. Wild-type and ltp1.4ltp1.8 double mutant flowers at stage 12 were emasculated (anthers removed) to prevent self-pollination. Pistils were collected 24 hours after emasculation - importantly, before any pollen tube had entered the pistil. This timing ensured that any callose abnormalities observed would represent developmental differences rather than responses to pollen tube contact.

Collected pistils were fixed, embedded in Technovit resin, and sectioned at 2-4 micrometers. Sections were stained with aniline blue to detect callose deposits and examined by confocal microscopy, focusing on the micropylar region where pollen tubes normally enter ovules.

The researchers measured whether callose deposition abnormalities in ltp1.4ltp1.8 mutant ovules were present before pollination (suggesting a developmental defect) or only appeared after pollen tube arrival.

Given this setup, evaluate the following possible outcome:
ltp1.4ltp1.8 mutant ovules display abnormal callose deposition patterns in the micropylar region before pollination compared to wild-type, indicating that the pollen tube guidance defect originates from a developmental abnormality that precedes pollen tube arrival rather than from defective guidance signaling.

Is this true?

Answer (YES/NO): YES